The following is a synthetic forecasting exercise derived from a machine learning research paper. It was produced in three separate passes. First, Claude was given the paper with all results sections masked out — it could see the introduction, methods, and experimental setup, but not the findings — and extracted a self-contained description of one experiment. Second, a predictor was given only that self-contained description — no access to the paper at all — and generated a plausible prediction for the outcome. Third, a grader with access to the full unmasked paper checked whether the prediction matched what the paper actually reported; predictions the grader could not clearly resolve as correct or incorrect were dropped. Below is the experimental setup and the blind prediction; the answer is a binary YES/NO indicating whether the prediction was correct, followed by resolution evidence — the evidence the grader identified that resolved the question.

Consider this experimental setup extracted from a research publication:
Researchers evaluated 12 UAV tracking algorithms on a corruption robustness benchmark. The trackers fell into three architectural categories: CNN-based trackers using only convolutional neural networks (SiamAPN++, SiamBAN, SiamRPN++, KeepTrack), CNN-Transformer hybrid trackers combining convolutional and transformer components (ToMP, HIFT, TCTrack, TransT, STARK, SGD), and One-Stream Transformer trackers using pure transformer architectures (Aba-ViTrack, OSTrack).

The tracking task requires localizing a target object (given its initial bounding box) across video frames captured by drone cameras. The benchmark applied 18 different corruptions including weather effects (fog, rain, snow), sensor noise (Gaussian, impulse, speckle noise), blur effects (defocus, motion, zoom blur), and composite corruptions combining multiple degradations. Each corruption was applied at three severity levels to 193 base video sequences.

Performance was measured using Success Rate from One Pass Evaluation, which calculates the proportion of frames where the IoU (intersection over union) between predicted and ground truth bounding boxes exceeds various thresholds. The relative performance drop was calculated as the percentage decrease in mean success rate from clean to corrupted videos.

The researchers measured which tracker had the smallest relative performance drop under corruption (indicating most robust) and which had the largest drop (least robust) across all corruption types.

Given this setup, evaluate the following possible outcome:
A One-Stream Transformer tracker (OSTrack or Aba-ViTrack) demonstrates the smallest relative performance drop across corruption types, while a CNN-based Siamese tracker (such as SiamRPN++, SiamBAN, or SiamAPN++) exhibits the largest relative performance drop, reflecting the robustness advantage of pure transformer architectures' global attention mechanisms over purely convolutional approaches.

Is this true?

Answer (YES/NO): NO